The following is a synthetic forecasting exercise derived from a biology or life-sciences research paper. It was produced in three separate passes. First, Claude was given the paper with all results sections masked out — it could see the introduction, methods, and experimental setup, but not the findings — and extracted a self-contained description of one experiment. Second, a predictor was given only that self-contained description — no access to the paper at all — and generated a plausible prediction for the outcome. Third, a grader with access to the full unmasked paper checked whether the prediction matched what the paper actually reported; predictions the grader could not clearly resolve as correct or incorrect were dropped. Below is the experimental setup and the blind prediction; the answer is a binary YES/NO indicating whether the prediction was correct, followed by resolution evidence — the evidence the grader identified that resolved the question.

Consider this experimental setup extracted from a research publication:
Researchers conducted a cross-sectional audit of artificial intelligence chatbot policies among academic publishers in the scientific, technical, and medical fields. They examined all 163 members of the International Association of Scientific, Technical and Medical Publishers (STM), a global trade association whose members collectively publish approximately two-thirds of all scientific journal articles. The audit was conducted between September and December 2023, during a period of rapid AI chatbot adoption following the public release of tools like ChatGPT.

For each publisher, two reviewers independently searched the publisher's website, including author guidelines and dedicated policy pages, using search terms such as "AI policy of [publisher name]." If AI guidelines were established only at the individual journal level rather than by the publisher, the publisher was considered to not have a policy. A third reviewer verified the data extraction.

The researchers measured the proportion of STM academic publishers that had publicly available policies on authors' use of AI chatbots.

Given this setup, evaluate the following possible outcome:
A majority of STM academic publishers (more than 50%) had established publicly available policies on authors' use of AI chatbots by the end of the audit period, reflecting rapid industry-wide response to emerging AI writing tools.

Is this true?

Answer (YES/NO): NO